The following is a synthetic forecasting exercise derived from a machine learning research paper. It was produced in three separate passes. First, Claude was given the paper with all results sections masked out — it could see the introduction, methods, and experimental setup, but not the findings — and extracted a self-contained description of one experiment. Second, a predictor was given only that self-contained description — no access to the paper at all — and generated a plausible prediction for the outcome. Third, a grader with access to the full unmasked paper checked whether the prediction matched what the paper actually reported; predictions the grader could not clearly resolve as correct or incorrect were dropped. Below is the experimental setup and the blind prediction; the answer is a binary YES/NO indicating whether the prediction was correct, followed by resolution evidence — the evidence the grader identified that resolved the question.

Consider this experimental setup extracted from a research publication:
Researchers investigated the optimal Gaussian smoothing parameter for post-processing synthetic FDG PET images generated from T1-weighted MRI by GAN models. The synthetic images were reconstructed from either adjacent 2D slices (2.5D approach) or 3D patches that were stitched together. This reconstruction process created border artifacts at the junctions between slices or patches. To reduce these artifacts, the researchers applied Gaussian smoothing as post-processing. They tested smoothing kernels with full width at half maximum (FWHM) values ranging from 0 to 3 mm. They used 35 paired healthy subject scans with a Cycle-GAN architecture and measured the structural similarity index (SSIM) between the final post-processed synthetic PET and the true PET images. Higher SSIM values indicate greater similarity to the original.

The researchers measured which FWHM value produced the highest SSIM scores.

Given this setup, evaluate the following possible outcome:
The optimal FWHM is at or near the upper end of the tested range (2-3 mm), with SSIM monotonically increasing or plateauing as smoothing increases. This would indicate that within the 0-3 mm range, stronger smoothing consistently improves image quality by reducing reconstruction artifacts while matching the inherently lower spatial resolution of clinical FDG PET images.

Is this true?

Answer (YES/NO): NO